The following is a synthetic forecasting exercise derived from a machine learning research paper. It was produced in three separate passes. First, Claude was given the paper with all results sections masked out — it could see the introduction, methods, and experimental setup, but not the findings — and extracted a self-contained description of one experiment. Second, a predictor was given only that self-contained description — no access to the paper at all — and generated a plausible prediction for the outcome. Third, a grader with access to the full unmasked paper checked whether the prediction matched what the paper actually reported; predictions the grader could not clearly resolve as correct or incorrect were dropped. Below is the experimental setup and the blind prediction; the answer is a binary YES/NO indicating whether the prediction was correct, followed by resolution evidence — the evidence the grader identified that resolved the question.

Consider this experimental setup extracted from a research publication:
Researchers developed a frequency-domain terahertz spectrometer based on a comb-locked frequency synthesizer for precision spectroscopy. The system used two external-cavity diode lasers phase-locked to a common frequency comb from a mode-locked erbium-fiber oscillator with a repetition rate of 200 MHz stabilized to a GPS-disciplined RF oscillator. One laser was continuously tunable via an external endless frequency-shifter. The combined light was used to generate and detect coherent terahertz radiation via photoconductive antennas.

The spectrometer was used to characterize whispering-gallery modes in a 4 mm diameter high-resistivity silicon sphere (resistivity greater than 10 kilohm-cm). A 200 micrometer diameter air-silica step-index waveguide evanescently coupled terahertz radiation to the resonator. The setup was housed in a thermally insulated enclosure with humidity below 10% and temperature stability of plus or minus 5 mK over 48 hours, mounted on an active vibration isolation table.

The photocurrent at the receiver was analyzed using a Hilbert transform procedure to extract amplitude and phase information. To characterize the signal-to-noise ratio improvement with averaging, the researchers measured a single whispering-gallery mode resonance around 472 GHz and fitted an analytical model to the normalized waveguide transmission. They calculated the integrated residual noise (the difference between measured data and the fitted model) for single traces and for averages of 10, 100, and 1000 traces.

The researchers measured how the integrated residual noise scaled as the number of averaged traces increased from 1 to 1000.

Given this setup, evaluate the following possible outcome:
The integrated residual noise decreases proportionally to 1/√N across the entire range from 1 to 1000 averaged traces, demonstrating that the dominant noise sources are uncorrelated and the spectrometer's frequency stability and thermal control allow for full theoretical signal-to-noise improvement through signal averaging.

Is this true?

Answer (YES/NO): YES